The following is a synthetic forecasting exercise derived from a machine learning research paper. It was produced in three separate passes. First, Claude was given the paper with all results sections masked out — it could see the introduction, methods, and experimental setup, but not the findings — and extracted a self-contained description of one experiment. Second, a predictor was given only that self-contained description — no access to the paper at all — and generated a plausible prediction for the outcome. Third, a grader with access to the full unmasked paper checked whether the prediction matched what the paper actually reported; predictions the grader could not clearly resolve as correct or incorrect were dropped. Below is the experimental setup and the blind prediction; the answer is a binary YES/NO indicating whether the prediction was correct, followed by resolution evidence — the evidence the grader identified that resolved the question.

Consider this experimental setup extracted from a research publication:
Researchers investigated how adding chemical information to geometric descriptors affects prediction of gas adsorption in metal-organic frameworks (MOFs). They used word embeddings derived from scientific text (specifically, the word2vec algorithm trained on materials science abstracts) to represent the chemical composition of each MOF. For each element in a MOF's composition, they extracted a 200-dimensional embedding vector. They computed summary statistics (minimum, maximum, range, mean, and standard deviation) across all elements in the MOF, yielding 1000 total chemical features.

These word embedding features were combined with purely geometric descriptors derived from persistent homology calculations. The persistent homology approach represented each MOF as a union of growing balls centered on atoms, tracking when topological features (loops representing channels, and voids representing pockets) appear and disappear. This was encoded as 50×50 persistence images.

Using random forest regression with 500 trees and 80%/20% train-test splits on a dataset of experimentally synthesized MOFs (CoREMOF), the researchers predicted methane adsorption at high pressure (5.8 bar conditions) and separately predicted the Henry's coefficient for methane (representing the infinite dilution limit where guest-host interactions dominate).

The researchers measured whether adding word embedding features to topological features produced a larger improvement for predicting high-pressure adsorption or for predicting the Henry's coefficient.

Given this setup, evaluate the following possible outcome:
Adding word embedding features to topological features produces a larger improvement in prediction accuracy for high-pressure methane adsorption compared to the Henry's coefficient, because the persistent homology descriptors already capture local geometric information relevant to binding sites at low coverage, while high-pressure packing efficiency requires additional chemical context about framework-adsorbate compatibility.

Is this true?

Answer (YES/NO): NO